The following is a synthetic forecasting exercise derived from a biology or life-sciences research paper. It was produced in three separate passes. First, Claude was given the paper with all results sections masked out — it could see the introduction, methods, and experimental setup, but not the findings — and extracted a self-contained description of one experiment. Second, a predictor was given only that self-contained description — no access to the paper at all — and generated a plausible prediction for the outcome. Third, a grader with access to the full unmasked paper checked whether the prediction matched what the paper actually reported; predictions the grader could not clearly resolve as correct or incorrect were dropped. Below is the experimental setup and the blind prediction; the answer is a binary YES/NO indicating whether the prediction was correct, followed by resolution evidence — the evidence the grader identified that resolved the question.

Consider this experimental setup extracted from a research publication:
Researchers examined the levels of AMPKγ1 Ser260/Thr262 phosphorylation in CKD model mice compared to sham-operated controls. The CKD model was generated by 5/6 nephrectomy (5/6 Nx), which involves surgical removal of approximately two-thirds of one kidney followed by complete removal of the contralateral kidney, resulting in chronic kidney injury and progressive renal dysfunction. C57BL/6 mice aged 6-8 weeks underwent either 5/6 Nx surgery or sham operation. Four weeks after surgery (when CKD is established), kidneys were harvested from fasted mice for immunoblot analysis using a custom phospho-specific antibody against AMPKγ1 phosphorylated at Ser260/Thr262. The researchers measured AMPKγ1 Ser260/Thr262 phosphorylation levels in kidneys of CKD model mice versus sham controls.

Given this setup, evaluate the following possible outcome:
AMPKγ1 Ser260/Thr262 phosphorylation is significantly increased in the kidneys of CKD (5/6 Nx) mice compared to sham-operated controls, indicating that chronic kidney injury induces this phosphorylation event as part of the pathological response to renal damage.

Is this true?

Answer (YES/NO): NO